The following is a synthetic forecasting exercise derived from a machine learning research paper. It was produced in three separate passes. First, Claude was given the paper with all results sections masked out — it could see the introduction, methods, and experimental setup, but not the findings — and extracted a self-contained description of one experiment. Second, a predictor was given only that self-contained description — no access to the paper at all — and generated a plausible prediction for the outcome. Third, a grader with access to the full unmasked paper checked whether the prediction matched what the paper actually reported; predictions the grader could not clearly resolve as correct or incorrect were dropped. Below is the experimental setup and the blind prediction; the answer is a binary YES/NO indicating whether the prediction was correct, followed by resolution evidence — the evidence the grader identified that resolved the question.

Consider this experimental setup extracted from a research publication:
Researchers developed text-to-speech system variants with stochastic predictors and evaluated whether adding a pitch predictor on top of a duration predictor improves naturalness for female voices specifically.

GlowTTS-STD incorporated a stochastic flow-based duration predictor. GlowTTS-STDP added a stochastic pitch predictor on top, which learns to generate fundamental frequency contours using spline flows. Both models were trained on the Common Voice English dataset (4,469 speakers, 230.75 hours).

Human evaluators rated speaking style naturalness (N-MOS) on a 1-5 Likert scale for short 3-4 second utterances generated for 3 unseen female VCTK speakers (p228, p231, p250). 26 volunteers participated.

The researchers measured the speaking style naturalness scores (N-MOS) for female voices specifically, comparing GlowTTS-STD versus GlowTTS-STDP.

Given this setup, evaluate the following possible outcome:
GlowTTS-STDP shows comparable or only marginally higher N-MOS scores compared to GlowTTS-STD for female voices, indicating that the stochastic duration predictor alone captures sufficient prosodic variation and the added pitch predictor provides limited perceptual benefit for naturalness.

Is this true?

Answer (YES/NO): YES